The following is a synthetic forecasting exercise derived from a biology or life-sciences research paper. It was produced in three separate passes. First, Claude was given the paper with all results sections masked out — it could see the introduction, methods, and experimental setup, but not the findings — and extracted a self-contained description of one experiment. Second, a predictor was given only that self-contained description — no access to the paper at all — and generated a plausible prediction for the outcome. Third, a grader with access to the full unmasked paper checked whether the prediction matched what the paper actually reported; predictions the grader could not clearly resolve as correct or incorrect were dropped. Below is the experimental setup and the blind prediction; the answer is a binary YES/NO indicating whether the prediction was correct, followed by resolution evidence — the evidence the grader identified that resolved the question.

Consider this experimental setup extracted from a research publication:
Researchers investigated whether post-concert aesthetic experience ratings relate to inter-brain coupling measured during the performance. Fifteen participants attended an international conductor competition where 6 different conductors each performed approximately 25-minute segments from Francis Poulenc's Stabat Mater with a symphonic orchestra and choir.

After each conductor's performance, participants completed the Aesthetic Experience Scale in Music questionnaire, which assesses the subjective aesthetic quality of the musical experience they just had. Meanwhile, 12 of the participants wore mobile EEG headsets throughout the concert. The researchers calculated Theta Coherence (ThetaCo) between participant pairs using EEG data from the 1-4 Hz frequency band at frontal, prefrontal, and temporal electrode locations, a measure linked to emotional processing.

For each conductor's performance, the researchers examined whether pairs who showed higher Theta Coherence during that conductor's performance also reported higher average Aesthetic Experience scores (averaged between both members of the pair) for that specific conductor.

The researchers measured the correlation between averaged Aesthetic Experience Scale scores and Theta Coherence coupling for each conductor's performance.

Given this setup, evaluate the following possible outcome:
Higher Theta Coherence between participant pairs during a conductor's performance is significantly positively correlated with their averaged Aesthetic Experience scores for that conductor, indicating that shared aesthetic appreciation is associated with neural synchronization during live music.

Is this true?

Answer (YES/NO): NO